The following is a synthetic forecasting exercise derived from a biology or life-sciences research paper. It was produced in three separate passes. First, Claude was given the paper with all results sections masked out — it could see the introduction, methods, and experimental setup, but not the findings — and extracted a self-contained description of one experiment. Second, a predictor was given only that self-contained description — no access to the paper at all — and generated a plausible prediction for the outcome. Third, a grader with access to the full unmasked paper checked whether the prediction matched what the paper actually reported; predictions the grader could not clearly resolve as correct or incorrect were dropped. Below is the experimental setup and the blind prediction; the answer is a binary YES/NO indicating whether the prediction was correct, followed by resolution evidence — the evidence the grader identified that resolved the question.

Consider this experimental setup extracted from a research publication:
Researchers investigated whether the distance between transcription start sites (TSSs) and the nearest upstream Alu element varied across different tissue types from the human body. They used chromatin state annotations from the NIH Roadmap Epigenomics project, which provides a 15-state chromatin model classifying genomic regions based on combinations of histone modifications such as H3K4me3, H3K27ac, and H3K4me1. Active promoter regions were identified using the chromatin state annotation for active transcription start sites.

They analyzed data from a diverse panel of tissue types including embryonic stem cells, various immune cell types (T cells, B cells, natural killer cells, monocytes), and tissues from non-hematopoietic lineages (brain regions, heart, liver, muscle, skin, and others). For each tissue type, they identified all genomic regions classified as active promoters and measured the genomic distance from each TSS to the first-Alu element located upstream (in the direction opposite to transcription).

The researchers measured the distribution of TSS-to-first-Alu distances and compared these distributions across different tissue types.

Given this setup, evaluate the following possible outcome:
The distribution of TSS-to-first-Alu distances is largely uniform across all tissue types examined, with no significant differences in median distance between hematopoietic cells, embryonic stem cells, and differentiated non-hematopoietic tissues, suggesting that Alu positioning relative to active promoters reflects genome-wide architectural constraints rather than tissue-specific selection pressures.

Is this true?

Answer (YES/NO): NO